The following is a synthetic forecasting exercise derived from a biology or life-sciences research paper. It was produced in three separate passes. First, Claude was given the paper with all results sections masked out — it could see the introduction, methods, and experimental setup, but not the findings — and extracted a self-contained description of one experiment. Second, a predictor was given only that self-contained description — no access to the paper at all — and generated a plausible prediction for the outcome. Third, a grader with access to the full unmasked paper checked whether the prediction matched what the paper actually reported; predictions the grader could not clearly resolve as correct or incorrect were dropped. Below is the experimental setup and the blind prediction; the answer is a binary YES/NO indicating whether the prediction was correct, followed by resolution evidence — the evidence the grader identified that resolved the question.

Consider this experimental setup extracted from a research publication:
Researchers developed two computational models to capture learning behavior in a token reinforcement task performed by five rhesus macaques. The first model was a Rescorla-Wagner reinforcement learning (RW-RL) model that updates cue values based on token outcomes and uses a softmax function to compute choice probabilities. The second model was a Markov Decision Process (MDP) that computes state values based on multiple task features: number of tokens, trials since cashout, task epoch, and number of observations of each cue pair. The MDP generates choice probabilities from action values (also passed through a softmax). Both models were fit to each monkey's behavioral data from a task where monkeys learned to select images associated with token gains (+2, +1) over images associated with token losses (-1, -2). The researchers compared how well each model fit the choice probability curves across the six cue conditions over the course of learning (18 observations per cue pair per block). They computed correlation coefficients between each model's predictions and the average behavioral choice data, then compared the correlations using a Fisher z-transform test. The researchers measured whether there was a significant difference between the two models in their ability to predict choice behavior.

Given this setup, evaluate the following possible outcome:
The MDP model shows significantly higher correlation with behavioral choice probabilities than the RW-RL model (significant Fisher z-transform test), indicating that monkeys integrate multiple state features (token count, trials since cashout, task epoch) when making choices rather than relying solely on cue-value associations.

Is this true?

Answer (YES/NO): NO